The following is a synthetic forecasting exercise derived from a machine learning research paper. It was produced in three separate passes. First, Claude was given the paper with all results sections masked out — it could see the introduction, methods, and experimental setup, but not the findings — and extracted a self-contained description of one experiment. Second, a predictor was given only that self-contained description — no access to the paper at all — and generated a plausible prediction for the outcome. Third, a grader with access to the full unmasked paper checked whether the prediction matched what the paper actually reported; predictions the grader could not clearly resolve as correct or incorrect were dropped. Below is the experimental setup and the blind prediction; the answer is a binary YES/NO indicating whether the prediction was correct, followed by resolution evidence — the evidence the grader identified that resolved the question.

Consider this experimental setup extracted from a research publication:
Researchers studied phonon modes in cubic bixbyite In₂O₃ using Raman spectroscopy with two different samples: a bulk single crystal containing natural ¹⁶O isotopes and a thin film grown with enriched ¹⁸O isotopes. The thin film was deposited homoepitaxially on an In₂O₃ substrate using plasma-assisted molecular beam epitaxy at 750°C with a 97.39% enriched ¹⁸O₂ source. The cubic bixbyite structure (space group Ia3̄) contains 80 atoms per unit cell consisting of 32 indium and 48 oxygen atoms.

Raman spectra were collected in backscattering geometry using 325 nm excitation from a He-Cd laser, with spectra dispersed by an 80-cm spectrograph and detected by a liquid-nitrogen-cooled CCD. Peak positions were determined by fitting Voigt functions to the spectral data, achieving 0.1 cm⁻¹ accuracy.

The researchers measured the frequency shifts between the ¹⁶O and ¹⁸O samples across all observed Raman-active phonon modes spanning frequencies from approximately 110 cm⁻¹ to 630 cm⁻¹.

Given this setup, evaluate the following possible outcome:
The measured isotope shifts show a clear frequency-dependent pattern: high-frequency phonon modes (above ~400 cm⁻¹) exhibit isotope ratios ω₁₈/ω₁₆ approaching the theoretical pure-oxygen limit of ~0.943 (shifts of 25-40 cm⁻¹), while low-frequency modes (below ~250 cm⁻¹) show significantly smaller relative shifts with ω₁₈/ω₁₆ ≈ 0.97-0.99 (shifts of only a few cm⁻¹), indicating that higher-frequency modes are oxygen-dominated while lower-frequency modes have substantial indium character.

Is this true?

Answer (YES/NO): NO